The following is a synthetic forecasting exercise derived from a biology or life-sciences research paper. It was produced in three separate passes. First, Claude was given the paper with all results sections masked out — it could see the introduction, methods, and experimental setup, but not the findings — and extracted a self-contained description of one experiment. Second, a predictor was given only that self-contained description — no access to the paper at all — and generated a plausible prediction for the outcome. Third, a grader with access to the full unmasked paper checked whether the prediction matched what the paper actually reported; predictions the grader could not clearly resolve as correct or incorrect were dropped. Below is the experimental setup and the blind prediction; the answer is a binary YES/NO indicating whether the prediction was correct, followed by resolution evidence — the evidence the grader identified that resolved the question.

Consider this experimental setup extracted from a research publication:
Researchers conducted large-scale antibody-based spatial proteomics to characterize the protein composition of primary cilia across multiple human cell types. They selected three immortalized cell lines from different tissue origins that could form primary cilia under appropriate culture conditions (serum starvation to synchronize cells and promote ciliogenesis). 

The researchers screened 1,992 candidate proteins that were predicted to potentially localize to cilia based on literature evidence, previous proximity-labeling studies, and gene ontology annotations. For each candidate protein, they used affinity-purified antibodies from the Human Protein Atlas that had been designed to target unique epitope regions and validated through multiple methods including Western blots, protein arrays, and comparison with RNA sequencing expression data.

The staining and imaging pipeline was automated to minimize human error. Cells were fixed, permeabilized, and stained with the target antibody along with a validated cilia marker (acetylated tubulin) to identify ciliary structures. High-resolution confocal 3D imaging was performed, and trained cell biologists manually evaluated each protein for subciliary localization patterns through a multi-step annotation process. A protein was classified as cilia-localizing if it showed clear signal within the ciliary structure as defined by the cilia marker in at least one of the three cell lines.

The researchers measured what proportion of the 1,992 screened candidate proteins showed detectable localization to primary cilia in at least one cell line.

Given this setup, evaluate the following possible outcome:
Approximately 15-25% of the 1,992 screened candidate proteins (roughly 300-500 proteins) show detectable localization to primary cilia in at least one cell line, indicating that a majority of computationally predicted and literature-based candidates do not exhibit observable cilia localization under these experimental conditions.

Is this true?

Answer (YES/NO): NO